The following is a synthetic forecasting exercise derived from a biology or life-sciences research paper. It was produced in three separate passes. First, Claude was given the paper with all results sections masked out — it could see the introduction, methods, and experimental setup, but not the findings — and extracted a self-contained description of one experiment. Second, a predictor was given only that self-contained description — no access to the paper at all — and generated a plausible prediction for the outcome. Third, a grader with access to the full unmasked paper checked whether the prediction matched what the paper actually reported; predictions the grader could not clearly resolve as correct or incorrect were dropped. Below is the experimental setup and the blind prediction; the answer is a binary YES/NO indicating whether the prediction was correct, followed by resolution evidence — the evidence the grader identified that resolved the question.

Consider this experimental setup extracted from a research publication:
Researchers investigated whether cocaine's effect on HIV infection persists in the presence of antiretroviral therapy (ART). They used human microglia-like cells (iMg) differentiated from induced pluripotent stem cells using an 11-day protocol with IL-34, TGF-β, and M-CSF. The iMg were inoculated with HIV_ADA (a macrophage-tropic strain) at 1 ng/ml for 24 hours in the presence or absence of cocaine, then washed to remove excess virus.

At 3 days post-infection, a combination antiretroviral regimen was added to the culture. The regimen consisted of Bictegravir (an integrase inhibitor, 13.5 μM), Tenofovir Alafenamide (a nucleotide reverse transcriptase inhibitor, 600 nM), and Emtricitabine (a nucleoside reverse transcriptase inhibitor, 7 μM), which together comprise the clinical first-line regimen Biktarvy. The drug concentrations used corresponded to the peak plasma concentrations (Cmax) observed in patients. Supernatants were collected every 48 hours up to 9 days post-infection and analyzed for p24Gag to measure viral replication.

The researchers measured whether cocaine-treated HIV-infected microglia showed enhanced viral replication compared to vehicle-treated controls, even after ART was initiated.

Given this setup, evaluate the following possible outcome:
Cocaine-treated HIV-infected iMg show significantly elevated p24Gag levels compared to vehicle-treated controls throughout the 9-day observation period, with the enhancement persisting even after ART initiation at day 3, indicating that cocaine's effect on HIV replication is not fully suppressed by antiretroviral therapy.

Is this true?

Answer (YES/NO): YES